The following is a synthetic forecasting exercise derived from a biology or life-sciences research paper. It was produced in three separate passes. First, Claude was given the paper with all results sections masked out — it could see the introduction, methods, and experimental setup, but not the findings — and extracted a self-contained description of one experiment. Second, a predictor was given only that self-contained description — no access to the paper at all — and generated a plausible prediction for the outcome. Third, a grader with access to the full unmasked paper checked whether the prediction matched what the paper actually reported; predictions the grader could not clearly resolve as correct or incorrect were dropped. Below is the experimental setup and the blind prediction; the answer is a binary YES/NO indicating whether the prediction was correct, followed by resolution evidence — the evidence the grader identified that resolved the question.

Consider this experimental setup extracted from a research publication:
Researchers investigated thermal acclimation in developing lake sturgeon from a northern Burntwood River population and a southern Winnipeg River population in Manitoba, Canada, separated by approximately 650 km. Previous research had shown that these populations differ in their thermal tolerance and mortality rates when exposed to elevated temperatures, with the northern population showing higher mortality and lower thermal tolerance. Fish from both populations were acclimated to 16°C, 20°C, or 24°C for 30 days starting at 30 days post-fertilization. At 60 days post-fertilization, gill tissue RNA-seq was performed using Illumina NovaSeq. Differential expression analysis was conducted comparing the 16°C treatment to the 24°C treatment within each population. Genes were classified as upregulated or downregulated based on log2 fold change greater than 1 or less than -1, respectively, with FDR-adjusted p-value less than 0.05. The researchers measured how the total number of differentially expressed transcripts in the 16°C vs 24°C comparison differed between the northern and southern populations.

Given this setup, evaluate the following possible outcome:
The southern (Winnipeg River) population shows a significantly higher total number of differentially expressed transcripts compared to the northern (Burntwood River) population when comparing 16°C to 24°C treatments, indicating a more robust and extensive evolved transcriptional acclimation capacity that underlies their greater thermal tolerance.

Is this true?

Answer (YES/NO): YES